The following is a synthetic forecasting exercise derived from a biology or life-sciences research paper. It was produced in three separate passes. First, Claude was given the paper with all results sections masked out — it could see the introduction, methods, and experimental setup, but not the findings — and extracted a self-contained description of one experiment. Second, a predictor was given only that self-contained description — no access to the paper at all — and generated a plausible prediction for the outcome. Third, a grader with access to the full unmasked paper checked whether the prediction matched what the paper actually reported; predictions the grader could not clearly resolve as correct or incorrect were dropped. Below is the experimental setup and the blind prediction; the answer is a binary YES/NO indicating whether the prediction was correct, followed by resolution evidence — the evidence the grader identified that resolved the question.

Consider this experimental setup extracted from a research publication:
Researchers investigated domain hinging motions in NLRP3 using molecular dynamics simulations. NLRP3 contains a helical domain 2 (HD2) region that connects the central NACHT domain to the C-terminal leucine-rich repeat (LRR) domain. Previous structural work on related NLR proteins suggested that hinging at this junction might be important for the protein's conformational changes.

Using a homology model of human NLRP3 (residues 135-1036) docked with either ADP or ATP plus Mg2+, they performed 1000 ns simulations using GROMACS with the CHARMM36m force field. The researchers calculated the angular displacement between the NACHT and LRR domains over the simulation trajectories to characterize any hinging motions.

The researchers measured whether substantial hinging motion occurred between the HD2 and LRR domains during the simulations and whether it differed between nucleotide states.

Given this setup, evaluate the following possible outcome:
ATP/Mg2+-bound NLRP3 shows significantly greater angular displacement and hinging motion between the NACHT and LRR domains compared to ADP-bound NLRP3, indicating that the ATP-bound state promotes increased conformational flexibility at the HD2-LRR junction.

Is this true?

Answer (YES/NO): YES